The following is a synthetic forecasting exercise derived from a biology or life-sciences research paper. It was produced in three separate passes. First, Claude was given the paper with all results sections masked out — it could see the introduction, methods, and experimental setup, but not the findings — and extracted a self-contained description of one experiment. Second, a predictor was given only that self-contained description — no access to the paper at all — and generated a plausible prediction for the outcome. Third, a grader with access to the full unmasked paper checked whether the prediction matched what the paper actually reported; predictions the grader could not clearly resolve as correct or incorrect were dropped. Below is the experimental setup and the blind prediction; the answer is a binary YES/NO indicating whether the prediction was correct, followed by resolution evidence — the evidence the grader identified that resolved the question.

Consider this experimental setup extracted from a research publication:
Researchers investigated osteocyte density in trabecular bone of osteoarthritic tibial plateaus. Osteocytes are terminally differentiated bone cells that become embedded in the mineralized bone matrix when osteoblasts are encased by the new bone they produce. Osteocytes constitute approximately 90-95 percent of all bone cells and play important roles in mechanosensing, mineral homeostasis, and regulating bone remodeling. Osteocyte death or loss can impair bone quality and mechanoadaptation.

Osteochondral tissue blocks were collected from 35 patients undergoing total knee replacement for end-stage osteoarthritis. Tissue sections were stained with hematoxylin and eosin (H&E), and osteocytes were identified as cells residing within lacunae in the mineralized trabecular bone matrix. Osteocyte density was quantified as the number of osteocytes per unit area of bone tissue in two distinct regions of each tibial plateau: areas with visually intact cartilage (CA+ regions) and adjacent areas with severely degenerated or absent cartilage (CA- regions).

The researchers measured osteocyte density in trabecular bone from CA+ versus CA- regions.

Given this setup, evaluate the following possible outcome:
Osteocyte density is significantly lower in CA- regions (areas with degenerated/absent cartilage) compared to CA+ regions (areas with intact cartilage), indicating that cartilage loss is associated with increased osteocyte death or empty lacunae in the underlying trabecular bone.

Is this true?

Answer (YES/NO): NO